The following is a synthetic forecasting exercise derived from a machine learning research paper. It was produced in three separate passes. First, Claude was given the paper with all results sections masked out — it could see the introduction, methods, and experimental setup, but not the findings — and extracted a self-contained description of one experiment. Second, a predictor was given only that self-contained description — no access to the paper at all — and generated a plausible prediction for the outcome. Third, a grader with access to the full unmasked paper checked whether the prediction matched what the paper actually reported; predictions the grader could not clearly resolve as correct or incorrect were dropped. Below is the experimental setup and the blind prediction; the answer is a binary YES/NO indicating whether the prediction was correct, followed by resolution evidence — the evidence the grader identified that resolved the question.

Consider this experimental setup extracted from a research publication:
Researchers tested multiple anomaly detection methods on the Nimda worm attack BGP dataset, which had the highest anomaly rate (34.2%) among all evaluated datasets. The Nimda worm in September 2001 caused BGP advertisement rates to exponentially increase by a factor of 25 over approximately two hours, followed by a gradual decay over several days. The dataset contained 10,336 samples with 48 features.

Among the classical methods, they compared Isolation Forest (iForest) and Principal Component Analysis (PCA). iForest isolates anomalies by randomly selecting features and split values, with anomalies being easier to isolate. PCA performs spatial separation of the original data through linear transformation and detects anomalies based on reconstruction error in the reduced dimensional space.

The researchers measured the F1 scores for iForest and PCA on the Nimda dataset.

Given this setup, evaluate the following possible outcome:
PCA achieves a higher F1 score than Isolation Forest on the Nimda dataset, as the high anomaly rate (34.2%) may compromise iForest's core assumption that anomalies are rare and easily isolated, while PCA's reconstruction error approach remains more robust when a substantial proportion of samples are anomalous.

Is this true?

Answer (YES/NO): NO